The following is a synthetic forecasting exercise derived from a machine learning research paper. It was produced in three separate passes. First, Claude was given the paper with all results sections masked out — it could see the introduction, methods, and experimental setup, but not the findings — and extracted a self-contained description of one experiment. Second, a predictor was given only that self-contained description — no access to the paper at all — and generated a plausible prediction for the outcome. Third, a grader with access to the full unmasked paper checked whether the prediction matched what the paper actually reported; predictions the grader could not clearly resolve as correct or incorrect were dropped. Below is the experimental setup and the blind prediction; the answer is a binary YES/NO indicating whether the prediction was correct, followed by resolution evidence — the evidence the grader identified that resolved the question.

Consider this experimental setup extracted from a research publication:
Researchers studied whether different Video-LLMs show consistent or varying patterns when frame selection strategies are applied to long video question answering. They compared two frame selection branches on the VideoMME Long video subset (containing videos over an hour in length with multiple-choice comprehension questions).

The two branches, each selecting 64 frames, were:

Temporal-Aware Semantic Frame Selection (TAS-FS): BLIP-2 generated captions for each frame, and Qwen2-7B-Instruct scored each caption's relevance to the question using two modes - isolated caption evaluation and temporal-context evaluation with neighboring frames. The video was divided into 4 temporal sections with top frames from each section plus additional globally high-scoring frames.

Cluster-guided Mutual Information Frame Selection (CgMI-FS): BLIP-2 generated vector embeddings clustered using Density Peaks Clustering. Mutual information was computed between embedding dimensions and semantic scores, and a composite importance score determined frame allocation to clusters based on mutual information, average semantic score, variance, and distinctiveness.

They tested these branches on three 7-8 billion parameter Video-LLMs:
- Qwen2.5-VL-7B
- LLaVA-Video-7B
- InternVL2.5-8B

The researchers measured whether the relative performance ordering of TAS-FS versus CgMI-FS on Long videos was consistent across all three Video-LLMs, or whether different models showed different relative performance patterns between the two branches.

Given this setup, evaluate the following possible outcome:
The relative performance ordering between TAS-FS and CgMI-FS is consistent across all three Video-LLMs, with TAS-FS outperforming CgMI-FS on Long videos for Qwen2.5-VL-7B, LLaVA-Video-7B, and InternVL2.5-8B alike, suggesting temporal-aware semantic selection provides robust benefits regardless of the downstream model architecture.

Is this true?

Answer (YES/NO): NO